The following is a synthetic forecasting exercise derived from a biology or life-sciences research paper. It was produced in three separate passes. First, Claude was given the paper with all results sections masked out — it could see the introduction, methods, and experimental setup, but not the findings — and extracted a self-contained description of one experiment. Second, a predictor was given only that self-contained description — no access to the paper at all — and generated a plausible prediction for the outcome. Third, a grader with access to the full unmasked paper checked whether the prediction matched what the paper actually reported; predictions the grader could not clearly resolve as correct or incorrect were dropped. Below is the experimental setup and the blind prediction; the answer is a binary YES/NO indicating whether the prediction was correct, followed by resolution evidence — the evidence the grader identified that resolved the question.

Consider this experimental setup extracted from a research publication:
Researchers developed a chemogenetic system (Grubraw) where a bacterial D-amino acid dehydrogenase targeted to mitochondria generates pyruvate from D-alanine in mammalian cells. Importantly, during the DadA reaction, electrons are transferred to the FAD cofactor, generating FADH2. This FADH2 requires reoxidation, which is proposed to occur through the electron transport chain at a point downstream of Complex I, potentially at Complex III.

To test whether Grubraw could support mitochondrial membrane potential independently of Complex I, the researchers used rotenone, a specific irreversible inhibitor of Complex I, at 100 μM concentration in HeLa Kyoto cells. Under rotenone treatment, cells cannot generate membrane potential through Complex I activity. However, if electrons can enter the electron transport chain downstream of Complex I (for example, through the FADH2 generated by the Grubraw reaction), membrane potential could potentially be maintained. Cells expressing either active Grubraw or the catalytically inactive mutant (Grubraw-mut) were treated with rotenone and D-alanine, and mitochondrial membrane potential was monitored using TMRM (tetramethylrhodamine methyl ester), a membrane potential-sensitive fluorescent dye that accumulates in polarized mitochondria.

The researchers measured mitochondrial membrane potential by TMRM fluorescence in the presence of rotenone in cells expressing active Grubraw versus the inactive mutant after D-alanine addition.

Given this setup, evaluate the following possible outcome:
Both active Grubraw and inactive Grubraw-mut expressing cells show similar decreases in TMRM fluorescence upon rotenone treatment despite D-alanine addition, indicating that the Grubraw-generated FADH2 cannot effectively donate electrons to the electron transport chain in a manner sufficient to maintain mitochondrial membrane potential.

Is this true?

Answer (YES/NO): NO